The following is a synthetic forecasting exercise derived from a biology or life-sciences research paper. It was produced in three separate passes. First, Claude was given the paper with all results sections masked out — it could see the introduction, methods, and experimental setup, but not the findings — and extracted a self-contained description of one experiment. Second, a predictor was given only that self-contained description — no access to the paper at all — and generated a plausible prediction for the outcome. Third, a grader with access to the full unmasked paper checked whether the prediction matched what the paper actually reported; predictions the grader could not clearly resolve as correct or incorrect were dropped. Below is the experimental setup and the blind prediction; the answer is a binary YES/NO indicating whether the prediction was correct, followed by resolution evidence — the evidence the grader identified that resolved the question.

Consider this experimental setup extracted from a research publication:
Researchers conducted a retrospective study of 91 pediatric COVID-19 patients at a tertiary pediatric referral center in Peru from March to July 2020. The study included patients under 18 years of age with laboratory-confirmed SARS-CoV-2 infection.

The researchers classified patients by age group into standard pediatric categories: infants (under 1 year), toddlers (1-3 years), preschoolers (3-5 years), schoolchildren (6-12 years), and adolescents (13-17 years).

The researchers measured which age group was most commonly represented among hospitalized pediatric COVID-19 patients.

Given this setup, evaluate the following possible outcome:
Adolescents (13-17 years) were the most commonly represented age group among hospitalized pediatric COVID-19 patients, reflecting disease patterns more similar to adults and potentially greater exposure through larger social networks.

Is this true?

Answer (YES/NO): NO